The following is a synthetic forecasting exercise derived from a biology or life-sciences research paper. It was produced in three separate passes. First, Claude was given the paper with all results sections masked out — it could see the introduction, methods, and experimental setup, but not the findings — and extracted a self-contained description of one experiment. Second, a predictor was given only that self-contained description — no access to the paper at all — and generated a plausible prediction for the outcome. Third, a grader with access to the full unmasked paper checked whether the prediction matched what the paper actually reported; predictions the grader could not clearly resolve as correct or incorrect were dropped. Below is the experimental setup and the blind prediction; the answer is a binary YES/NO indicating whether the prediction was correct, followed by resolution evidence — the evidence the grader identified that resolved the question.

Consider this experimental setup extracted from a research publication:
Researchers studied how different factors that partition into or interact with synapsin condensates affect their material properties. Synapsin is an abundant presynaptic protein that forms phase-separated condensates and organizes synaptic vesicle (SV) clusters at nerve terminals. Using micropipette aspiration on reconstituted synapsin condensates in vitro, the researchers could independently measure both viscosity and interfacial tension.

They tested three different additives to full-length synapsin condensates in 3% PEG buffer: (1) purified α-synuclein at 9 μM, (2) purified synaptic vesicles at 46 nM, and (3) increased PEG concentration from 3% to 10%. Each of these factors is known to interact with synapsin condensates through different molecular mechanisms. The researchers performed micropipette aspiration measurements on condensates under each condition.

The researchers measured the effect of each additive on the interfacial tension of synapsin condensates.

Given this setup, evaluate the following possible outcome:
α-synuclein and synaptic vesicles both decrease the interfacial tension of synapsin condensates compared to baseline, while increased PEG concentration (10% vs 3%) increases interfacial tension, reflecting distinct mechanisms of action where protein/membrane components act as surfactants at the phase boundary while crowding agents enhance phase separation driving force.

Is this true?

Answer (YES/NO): NO